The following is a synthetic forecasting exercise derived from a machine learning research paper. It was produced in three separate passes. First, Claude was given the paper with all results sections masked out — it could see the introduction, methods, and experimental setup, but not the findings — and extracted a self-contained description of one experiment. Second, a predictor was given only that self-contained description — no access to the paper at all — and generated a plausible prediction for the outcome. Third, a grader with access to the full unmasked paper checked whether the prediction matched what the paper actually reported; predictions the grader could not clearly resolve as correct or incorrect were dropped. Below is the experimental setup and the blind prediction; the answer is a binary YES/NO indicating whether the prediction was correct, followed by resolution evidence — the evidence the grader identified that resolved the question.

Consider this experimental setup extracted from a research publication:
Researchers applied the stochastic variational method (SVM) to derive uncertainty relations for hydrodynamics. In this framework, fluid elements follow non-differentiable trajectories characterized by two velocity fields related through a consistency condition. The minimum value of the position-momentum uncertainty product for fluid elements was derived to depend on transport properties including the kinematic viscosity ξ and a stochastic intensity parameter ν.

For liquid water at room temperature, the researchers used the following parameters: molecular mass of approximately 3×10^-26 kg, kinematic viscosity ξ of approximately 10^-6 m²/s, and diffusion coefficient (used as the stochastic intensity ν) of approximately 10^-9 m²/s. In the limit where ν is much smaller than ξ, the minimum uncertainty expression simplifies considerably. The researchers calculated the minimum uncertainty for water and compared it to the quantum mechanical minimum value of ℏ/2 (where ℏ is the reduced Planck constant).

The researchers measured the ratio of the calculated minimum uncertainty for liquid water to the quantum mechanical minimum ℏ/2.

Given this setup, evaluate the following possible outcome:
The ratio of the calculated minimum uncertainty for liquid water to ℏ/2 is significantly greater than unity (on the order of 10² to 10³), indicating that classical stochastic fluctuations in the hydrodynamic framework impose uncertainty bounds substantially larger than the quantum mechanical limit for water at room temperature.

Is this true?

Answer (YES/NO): YES